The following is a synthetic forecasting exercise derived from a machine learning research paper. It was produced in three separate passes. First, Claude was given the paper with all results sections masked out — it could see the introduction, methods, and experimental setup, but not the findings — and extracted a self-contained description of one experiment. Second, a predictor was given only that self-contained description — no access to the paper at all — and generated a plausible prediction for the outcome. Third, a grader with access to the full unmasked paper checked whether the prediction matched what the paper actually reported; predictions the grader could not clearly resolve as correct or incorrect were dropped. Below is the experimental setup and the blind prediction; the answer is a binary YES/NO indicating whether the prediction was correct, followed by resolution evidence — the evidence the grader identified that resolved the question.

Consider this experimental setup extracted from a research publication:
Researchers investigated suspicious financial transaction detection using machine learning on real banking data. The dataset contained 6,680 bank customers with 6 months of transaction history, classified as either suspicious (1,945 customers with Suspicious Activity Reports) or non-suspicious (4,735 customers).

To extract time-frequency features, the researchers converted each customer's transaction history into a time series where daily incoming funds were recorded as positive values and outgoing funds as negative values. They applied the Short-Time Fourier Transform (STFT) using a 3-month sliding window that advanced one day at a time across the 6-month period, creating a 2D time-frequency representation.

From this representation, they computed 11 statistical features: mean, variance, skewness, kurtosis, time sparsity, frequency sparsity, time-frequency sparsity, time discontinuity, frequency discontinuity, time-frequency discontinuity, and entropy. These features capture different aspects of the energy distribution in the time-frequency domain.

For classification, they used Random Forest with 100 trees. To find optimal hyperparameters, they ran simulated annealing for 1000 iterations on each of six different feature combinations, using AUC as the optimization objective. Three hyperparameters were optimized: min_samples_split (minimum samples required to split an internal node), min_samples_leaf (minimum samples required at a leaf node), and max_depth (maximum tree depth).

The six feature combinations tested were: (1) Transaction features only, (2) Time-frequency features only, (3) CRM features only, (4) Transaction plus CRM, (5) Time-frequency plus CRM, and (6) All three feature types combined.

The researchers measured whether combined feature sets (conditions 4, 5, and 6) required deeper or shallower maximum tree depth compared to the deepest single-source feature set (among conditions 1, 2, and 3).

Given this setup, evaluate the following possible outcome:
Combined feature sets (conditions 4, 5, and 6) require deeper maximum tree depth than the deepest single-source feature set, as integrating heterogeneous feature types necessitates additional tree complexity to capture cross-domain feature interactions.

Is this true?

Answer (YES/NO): NO